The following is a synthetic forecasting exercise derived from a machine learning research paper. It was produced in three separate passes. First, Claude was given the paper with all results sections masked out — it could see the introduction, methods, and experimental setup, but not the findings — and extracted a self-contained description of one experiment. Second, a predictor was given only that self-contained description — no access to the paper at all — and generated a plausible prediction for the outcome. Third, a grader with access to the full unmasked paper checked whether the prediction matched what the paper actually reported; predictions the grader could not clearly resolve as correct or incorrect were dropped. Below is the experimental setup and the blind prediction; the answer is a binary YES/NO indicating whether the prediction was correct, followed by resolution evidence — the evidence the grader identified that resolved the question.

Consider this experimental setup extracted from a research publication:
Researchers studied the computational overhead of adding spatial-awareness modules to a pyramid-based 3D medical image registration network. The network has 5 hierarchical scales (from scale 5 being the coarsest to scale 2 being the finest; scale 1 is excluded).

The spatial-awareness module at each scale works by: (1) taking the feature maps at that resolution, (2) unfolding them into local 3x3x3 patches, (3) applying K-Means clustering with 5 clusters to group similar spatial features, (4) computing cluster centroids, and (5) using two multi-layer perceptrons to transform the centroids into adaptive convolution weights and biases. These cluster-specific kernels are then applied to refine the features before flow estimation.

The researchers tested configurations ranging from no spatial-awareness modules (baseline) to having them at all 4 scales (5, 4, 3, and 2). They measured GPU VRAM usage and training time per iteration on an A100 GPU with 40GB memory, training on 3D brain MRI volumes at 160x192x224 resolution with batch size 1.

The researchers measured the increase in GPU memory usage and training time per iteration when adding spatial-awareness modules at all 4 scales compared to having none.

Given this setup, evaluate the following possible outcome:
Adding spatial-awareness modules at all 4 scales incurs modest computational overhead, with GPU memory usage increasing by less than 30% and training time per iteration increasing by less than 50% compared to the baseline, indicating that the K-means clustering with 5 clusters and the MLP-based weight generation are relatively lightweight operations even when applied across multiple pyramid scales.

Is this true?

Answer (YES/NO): NO